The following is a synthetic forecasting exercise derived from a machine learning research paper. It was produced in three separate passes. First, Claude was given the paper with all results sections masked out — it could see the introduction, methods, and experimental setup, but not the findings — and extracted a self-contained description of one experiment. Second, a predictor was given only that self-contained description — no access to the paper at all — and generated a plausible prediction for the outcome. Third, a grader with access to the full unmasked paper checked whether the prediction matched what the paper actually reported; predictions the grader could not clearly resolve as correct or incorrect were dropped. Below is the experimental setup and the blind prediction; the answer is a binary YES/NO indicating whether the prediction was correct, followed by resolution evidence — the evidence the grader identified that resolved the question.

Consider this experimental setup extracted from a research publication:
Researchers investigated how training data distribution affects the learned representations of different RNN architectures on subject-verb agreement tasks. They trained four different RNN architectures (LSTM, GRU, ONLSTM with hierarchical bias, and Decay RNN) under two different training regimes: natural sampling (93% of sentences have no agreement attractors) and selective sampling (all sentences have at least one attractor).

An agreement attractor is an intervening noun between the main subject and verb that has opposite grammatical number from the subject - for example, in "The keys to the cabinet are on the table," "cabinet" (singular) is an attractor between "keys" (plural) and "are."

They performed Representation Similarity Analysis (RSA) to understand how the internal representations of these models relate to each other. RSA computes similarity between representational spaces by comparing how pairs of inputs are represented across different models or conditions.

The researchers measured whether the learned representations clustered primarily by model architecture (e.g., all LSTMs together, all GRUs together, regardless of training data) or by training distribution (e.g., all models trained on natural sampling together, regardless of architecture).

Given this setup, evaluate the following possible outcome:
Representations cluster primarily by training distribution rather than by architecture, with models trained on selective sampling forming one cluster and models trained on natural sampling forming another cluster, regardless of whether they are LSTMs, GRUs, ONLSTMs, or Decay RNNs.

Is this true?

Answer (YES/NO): YES